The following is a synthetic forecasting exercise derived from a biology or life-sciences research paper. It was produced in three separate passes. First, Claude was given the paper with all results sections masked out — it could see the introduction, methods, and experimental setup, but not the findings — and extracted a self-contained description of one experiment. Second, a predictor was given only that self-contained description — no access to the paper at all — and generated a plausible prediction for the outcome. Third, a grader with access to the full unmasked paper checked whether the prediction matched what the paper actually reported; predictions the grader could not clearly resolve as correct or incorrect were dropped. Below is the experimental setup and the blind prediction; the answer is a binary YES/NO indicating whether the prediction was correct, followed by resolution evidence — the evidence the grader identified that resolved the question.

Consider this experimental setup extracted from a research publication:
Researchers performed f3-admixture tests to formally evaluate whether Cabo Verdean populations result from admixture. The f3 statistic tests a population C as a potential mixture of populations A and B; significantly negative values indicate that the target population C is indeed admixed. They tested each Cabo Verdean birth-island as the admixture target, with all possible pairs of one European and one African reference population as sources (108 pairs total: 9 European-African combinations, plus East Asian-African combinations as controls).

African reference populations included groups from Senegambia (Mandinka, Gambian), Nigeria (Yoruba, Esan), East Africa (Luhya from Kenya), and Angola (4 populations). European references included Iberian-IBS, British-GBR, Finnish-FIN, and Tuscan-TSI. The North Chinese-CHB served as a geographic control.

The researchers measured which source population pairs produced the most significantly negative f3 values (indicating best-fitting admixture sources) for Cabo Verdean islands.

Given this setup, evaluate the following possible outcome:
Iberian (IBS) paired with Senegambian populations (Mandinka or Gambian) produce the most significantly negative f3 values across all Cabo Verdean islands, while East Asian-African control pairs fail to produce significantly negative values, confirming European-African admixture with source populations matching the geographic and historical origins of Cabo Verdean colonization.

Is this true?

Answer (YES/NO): NO